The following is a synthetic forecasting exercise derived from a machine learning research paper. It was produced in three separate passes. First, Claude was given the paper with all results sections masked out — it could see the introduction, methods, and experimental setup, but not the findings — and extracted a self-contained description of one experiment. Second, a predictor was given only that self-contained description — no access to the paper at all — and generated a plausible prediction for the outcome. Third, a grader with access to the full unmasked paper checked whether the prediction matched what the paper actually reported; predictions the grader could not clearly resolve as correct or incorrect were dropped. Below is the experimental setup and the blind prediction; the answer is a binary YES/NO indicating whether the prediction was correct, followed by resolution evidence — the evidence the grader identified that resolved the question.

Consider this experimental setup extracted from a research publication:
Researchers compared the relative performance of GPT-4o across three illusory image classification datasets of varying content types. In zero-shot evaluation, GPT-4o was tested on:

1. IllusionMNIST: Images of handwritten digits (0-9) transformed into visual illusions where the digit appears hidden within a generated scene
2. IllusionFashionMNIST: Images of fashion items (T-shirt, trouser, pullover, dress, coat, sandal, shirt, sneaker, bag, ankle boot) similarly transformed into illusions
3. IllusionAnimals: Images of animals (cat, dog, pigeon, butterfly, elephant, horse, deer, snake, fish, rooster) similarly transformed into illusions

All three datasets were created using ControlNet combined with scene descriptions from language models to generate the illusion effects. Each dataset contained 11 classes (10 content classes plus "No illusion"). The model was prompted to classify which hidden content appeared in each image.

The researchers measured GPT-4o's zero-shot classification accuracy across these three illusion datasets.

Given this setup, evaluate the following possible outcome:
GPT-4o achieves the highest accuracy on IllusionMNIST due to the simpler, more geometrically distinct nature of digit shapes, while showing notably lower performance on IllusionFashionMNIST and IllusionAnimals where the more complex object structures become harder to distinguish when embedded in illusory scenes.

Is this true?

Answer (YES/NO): NO